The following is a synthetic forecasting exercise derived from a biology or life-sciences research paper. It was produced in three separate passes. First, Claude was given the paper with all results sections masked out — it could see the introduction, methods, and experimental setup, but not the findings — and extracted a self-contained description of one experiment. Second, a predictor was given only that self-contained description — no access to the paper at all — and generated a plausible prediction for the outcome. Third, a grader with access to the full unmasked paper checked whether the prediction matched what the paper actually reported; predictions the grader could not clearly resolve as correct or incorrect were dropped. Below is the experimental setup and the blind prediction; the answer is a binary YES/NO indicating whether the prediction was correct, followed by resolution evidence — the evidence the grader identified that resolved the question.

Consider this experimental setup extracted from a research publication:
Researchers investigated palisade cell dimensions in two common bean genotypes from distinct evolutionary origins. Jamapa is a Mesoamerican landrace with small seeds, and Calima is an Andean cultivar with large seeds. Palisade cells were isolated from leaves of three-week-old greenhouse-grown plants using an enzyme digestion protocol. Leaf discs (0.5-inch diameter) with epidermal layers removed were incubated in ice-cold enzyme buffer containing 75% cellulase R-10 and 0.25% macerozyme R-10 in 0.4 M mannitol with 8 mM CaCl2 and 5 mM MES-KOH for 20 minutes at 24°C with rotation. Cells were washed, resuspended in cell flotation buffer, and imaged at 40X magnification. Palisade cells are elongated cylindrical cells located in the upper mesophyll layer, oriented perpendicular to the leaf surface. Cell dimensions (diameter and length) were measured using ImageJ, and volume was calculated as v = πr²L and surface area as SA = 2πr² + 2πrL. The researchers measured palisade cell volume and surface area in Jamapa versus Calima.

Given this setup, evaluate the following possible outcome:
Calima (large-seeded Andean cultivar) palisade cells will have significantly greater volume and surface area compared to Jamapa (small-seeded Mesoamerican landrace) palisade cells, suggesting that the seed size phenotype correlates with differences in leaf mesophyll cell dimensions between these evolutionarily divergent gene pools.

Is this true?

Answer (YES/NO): YES